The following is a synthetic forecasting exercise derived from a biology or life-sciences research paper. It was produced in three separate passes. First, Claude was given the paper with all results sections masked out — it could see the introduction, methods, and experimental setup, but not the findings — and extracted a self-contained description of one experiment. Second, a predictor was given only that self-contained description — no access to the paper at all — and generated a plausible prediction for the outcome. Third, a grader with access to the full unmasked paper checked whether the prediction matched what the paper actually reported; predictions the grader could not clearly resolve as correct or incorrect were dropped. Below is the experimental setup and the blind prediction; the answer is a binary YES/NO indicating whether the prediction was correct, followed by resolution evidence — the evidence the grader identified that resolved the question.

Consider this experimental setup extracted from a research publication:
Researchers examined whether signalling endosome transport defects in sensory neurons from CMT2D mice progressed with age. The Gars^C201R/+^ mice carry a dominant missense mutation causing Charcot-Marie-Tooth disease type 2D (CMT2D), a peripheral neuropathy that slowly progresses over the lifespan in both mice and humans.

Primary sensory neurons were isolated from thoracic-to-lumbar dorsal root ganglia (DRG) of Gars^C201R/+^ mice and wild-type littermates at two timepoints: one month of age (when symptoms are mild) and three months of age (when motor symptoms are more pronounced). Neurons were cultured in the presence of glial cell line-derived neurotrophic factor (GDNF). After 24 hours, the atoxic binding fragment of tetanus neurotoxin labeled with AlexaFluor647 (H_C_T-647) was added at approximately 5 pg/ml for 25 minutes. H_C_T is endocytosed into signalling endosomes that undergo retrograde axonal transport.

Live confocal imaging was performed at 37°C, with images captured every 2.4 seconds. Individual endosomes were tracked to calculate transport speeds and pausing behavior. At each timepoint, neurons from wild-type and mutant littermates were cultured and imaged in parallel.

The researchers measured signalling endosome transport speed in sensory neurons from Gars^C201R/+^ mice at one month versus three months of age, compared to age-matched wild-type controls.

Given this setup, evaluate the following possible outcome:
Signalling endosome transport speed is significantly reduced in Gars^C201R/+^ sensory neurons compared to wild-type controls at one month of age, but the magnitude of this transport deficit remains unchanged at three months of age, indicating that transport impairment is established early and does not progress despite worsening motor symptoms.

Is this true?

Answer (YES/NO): NO